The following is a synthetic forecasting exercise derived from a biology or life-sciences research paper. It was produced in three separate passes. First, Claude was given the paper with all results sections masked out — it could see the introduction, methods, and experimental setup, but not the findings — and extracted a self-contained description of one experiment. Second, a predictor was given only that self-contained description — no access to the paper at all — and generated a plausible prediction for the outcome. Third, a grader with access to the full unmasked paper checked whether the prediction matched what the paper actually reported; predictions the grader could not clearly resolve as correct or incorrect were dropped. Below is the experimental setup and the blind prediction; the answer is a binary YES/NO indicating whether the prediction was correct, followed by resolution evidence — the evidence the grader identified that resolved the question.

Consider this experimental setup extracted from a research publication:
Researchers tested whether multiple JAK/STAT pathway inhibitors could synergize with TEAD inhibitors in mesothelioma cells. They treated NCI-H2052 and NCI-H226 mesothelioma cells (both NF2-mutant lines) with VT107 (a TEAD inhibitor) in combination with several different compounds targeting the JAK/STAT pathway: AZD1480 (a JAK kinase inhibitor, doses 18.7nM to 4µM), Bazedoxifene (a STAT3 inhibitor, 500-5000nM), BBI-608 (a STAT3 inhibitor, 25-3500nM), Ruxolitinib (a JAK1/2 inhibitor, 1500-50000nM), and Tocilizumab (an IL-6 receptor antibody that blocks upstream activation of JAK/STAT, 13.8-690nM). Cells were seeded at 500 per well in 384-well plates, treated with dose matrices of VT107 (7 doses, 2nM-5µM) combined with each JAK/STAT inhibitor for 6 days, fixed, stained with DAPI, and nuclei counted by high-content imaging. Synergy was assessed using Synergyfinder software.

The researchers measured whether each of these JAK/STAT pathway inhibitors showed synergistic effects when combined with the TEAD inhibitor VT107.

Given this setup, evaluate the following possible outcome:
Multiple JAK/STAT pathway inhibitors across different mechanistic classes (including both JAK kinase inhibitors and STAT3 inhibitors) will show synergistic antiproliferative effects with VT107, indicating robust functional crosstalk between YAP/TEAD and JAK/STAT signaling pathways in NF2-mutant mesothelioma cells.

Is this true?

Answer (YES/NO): NO